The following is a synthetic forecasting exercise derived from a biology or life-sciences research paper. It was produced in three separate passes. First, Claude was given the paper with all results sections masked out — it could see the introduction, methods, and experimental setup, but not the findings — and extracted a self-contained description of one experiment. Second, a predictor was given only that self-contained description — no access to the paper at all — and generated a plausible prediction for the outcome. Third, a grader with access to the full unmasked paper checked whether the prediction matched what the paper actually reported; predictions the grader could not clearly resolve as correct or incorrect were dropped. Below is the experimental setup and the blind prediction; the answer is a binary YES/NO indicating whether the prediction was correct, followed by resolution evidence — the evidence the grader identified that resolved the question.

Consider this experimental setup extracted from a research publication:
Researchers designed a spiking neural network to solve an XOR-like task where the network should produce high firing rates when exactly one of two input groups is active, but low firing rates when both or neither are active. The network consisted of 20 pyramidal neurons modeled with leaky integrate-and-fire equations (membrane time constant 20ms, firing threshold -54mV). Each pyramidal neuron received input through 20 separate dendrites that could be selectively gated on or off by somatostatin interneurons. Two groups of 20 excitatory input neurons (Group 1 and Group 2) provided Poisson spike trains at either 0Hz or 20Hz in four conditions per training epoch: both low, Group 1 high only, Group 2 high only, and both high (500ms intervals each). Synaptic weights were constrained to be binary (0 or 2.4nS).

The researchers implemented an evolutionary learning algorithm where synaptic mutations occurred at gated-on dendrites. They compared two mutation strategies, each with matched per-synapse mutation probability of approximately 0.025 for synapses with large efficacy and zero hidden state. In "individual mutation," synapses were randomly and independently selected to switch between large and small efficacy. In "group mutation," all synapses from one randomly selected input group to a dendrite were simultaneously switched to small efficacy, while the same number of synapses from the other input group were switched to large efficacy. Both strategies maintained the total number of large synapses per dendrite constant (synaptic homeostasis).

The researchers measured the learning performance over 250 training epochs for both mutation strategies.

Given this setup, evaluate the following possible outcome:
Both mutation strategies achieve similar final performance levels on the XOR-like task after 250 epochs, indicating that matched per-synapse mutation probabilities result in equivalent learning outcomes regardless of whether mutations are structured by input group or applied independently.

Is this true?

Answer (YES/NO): NO